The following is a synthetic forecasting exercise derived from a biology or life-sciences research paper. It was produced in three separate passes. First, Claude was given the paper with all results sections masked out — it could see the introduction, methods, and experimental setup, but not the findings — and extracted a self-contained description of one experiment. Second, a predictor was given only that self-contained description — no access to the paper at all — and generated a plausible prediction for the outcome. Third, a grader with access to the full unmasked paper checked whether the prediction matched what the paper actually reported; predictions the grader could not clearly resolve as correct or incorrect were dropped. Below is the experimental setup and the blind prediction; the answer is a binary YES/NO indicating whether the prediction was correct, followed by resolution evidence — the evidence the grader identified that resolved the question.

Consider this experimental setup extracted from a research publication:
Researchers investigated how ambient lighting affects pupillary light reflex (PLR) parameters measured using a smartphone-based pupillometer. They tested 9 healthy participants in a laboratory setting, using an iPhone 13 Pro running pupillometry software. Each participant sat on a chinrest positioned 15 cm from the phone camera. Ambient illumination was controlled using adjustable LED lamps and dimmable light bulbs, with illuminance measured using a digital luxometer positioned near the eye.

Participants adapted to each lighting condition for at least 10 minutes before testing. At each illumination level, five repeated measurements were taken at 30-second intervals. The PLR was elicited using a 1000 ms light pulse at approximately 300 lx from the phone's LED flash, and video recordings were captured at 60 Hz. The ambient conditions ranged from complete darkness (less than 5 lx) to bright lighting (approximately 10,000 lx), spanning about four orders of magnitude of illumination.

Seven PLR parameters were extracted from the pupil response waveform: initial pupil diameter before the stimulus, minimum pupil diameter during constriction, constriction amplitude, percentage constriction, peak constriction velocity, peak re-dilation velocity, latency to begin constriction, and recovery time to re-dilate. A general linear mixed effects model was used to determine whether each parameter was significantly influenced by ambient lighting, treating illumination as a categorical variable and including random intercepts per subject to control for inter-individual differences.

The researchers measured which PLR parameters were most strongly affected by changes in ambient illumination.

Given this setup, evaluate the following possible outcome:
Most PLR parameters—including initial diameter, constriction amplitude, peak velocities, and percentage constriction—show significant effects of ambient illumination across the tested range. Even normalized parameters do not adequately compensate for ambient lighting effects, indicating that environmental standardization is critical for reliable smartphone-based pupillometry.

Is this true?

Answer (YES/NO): NO